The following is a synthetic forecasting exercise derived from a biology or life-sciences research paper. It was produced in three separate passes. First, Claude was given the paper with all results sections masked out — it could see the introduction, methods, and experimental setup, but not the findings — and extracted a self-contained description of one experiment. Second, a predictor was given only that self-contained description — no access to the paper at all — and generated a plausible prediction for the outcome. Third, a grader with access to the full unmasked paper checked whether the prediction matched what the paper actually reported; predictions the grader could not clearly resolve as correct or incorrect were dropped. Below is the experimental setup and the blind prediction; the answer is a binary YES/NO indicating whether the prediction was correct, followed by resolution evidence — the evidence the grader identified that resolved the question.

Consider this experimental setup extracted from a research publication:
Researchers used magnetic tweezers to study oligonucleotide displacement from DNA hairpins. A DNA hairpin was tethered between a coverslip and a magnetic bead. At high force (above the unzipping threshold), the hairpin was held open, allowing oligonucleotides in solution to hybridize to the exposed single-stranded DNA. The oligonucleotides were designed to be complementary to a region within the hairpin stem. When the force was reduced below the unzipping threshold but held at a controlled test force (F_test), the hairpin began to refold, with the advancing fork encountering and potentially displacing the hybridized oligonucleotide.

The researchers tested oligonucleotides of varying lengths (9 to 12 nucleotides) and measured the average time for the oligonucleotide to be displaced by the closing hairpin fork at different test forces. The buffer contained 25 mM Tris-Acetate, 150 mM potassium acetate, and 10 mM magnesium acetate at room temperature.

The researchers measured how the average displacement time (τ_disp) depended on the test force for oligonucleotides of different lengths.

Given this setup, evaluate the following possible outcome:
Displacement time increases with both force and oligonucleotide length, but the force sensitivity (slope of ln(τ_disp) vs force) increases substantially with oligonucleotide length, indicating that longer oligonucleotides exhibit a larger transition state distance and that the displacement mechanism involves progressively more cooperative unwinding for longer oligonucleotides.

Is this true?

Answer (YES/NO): NO